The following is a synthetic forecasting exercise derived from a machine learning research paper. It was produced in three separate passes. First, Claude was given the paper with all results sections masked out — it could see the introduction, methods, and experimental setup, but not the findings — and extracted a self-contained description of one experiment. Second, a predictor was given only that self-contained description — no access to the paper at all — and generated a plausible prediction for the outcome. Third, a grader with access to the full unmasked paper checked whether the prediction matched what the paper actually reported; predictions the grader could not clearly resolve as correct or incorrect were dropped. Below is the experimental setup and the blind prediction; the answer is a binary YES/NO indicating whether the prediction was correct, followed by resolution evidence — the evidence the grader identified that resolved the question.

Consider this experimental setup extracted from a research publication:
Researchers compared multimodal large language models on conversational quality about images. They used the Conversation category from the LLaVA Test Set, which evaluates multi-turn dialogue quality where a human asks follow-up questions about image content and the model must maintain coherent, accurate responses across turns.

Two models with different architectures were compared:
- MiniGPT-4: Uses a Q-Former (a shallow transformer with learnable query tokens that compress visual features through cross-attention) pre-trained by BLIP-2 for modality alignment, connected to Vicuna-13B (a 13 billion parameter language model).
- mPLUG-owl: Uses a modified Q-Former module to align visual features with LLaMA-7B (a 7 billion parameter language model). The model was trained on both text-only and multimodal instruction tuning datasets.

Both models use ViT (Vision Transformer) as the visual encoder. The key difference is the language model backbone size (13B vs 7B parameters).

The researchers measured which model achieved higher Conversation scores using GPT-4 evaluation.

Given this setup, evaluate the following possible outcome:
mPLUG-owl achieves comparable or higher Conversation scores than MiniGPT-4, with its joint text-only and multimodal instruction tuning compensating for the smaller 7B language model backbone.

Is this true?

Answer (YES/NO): YES